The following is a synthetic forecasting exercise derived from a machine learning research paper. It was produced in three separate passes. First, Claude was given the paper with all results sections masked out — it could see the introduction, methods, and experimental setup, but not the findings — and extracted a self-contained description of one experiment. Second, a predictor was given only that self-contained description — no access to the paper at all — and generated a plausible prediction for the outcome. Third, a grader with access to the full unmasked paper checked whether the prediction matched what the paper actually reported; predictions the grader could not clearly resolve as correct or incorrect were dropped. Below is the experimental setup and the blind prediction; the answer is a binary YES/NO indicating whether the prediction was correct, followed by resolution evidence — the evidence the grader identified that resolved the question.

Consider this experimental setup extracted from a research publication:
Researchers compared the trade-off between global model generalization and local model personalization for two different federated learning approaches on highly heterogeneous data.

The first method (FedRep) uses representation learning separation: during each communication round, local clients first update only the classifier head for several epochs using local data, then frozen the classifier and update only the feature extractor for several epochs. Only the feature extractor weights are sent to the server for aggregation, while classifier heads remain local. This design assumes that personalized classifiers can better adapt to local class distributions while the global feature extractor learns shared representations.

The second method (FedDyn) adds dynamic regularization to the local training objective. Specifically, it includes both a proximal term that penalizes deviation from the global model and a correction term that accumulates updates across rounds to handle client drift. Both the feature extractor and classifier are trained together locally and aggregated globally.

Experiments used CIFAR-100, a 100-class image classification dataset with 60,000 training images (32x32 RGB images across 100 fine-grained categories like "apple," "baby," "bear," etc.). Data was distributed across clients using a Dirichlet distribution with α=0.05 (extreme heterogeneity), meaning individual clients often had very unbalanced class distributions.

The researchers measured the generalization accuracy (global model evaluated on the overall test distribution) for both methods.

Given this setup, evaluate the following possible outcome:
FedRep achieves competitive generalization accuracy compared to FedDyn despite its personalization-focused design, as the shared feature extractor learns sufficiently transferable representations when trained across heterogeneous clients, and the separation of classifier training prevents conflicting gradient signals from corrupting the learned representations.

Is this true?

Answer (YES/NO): NO